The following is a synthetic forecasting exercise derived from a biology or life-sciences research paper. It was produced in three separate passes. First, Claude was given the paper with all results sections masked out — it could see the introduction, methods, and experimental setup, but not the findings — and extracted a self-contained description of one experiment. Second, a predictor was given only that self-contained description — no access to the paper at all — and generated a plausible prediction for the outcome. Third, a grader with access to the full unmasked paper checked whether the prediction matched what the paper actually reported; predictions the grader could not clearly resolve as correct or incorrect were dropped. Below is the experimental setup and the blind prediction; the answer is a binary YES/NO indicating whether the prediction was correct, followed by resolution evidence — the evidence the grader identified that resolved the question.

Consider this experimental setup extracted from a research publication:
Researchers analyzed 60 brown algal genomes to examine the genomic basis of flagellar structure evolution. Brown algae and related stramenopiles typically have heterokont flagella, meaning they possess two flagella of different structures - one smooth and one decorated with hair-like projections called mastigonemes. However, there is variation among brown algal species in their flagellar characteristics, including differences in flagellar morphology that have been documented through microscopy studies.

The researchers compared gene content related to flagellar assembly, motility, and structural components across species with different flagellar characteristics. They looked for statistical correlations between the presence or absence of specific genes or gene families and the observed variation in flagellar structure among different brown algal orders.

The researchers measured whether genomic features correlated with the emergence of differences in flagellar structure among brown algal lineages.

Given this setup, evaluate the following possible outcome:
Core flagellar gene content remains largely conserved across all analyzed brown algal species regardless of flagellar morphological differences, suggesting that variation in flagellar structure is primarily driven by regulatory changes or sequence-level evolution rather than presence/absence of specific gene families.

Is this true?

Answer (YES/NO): NO